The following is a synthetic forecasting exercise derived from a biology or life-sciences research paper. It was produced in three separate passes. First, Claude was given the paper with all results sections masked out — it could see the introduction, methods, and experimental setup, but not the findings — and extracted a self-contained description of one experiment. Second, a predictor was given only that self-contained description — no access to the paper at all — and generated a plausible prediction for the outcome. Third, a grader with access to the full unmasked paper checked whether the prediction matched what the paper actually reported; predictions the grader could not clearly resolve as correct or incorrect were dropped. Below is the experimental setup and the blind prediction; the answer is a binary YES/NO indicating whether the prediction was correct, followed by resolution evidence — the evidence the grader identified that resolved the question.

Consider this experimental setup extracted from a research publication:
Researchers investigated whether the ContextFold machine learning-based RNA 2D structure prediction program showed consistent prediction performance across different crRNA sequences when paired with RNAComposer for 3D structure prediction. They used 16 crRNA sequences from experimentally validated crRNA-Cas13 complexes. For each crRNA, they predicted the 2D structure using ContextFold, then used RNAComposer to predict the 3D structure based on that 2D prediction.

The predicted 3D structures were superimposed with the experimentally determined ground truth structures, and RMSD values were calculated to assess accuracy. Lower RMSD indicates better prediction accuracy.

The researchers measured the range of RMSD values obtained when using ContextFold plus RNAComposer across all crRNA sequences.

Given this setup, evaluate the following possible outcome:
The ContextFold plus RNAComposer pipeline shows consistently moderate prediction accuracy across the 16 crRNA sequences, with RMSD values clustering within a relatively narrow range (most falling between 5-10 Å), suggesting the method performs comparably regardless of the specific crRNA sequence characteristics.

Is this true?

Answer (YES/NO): NO